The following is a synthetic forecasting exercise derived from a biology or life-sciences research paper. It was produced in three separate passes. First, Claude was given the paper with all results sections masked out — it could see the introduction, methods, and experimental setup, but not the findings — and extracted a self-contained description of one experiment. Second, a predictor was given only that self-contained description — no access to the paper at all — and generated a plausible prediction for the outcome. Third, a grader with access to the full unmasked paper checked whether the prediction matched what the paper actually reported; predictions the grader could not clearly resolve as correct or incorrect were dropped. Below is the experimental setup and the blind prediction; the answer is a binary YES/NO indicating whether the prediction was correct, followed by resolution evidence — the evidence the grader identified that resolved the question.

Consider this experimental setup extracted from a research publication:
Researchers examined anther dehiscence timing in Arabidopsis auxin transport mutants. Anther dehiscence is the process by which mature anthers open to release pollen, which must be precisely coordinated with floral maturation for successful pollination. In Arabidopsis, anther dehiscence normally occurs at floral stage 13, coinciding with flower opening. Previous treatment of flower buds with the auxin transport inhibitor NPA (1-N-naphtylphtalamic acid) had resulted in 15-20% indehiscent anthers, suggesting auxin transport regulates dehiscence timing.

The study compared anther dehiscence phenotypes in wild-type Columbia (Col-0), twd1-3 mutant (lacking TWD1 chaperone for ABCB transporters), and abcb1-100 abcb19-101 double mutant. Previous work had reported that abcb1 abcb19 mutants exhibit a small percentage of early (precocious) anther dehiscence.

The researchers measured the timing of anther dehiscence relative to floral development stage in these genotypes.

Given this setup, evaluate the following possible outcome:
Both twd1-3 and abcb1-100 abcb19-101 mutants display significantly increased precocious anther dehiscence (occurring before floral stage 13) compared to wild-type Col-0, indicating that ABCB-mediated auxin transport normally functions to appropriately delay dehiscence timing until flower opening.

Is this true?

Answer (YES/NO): NO